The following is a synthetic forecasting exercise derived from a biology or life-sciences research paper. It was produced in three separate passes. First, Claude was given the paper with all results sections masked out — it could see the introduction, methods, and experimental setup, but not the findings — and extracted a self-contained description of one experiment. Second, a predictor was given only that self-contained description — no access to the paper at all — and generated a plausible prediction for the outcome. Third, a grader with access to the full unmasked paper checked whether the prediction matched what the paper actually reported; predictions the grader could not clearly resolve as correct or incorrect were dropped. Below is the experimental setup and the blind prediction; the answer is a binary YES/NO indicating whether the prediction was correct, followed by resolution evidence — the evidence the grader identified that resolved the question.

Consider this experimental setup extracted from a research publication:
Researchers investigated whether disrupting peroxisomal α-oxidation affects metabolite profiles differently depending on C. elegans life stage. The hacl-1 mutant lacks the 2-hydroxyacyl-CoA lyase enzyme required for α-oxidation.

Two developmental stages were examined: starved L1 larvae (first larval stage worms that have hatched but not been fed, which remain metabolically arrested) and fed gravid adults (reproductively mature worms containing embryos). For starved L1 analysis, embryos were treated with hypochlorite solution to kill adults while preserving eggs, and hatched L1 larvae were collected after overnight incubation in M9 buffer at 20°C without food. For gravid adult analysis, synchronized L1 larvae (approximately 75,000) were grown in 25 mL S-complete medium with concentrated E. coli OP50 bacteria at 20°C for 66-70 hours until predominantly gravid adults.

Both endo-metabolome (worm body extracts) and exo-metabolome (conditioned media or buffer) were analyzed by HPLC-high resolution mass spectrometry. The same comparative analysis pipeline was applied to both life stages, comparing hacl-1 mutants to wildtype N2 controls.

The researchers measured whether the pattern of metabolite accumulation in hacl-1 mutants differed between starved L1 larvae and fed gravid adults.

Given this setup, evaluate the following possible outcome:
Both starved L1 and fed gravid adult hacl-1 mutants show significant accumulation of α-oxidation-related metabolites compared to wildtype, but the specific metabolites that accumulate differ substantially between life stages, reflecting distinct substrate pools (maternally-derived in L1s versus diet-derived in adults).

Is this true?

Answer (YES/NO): YES